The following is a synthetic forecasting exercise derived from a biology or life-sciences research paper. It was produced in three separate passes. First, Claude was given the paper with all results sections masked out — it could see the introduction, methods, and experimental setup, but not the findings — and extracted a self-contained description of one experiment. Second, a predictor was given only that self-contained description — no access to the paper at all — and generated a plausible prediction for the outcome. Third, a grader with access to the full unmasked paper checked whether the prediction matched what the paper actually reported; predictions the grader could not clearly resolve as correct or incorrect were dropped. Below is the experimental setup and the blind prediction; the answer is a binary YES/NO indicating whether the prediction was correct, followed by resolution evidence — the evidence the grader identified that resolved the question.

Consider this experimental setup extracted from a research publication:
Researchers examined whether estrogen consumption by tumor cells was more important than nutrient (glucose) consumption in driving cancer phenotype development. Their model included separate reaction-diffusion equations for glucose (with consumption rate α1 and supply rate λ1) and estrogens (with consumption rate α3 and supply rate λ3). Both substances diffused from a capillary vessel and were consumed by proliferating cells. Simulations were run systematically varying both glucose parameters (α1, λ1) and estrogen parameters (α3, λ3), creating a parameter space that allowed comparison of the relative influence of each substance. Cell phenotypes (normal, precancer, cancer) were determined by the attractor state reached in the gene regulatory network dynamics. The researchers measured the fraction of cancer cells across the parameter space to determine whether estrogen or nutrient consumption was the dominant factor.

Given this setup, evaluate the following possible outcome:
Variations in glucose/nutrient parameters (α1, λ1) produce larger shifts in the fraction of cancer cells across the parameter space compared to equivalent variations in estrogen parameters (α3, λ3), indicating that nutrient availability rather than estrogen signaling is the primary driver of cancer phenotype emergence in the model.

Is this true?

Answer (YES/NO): NO